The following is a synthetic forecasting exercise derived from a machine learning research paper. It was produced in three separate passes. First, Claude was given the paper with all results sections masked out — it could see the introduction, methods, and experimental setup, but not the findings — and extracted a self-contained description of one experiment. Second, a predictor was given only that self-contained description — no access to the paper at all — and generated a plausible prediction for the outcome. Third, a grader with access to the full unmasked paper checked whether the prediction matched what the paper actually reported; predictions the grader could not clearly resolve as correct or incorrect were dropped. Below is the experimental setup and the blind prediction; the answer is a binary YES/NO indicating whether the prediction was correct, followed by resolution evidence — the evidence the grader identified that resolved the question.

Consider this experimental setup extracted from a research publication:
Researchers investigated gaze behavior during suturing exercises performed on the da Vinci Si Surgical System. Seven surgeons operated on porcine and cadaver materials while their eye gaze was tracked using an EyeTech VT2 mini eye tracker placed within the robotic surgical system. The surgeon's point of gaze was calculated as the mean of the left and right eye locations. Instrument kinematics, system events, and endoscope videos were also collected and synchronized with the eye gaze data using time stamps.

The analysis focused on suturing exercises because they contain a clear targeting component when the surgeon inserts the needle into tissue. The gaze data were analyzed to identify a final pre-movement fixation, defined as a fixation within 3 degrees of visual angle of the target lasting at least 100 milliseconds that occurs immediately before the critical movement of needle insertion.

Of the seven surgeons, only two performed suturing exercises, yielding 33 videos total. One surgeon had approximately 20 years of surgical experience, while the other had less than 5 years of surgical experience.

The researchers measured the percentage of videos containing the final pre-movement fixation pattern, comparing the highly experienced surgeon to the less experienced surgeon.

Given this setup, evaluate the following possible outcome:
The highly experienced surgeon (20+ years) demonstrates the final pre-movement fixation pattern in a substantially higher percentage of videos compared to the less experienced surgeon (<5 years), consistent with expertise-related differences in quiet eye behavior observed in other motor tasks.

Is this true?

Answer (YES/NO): YES